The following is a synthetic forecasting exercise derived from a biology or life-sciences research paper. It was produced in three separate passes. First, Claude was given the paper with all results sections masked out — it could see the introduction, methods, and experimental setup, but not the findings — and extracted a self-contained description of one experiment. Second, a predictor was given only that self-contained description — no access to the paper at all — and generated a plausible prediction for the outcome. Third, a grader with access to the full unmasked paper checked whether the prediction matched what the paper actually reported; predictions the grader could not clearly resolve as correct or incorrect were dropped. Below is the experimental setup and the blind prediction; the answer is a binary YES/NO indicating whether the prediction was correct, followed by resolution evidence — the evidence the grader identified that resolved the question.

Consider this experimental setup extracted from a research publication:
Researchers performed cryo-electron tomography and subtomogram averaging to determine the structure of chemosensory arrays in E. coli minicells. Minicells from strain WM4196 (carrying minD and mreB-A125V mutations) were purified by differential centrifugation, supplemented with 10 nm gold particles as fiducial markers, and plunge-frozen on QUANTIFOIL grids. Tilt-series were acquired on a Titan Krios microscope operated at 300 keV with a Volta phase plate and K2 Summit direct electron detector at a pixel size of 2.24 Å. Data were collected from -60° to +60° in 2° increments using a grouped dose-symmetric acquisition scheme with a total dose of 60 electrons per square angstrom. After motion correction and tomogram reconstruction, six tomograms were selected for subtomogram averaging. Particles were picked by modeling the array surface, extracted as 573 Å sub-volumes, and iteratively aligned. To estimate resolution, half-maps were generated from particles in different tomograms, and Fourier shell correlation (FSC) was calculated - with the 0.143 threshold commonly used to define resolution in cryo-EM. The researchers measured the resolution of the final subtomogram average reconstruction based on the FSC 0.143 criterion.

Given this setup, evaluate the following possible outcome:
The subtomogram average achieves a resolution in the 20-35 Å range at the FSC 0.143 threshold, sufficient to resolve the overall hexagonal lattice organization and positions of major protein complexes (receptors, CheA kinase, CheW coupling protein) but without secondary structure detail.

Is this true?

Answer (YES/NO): NO